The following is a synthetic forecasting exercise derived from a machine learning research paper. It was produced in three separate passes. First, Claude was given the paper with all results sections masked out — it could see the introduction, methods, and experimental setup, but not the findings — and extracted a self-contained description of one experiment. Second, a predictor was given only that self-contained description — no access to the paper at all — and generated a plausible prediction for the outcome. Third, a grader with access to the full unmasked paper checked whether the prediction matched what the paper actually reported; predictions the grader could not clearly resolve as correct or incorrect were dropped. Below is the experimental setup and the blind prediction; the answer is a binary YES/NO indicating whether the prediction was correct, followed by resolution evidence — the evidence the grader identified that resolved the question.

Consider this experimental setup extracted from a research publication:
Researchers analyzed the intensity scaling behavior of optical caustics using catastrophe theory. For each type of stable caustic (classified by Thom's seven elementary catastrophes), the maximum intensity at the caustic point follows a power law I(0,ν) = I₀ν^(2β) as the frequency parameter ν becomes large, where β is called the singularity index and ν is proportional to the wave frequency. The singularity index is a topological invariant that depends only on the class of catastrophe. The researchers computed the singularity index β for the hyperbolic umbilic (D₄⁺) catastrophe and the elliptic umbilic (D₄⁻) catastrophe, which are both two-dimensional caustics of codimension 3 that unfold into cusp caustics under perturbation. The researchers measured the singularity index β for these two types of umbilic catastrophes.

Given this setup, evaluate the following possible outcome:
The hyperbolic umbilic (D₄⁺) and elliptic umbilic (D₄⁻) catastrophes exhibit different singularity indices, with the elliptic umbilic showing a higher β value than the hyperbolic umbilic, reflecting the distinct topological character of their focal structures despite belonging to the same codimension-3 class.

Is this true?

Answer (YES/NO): NO